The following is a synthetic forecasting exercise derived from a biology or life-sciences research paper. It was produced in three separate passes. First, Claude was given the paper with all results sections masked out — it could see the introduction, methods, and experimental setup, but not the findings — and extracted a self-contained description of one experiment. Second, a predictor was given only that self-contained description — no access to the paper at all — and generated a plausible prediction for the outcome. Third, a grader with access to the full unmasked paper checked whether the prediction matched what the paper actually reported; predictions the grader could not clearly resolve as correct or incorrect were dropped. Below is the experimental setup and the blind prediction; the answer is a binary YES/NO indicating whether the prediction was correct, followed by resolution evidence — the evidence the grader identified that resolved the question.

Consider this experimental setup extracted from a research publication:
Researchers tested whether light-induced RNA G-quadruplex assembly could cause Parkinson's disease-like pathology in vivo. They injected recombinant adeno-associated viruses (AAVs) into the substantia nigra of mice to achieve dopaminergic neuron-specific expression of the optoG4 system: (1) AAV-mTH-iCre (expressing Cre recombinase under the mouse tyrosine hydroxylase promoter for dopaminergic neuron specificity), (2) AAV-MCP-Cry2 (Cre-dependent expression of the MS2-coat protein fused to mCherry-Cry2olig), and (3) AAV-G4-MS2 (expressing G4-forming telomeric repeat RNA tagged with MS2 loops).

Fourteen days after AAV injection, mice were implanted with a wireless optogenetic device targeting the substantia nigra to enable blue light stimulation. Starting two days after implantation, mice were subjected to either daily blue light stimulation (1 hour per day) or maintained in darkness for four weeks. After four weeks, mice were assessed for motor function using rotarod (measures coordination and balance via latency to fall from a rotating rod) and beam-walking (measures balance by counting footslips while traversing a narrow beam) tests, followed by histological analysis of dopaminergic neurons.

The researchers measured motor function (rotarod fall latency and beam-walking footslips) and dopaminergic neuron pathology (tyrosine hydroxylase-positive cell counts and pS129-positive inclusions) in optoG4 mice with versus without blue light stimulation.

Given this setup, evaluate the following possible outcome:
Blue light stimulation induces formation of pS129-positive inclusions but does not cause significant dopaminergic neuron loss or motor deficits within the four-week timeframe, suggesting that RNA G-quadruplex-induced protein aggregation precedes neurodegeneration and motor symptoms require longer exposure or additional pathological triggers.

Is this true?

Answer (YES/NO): NO